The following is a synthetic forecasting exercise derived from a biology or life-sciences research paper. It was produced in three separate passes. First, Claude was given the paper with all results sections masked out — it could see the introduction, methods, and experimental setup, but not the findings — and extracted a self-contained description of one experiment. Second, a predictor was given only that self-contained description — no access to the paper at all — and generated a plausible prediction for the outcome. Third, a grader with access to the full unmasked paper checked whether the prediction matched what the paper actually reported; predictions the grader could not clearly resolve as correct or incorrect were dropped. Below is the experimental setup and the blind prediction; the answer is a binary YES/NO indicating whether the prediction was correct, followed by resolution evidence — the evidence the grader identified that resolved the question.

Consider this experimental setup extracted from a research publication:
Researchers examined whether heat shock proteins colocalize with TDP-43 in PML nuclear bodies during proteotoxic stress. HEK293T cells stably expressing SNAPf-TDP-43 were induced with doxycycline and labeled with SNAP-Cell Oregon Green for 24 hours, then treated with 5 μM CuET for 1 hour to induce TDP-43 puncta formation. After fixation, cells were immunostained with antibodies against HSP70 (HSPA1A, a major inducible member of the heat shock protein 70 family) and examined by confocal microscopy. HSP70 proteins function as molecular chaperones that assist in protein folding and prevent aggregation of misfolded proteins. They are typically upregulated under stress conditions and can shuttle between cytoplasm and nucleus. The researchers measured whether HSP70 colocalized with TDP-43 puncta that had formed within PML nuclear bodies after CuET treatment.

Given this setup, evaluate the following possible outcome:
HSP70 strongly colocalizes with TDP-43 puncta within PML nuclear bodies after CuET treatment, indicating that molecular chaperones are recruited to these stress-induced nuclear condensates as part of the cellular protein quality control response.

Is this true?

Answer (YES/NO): YES